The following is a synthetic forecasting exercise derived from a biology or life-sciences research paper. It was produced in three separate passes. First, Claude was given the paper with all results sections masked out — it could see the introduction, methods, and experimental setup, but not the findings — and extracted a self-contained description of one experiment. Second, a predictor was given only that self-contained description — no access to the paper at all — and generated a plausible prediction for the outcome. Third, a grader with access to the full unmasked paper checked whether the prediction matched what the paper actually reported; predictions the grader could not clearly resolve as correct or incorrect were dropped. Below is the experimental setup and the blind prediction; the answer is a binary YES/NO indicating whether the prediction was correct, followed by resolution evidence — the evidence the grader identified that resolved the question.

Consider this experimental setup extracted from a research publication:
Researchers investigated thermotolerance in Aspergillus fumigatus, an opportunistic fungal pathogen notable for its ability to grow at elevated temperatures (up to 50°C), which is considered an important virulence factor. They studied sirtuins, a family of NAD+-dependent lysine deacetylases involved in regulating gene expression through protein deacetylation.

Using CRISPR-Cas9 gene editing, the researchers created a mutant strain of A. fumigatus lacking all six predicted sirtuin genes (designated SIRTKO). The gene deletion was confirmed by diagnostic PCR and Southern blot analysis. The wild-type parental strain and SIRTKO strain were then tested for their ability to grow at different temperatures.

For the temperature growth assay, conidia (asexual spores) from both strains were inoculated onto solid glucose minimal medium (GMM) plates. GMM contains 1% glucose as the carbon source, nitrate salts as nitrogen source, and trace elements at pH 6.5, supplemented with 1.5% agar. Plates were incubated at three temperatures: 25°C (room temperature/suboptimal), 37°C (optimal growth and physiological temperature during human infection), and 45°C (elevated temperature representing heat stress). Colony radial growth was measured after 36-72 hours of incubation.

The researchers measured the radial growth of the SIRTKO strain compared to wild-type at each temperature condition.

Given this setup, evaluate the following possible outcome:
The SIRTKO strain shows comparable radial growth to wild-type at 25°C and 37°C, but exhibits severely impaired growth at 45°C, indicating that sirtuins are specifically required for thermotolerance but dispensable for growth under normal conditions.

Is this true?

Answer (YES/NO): NO